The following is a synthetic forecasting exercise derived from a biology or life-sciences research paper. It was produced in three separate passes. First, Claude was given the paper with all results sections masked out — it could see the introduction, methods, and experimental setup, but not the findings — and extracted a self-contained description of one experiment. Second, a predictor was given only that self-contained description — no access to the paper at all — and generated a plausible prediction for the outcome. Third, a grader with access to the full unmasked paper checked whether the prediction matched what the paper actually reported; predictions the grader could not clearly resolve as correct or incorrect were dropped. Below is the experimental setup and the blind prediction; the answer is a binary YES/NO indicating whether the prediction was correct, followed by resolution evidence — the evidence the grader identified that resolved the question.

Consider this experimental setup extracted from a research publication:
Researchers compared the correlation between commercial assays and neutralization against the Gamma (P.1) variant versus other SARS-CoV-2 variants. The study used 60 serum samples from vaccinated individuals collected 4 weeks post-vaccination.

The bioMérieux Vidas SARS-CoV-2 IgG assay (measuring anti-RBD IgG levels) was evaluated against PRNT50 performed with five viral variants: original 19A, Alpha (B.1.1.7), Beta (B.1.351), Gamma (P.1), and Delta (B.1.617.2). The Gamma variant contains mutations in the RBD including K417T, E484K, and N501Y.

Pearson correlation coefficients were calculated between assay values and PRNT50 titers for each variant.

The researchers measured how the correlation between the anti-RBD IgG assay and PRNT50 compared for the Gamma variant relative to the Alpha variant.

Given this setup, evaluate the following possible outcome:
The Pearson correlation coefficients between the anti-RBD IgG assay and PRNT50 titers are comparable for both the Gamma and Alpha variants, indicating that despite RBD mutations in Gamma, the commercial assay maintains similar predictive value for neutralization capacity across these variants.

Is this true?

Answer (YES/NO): YES